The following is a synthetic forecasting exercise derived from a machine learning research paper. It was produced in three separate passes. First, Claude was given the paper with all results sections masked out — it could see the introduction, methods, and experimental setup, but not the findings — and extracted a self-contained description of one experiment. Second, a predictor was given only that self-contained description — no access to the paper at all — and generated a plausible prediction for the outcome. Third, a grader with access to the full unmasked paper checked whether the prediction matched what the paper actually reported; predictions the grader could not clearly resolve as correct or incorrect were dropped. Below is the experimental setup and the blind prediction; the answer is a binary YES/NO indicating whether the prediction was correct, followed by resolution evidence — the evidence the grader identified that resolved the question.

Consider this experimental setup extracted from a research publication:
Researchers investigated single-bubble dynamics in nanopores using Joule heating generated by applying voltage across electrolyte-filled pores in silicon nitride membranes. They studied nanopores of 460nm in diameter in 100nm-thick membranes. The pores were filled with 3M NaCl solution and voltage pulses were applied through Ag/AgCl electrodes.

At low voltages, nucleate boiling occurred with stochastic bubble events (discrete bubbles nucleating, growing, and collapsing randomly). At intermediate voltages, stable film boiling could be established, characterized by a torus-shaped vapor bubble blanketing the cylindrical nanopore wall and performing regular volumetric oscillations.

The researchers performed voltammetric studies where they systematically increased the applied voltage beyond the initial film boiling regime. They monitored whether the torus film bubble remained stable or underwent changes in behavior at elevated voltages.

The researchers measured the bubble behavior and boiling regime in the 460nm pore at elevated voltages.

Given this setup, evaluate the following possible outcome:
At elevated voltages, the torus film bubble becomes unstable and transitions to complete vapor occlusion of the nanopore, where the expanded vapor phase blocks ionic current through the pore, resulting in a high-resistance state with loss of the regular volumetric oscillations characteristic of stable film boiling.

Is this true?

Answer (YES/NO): NO